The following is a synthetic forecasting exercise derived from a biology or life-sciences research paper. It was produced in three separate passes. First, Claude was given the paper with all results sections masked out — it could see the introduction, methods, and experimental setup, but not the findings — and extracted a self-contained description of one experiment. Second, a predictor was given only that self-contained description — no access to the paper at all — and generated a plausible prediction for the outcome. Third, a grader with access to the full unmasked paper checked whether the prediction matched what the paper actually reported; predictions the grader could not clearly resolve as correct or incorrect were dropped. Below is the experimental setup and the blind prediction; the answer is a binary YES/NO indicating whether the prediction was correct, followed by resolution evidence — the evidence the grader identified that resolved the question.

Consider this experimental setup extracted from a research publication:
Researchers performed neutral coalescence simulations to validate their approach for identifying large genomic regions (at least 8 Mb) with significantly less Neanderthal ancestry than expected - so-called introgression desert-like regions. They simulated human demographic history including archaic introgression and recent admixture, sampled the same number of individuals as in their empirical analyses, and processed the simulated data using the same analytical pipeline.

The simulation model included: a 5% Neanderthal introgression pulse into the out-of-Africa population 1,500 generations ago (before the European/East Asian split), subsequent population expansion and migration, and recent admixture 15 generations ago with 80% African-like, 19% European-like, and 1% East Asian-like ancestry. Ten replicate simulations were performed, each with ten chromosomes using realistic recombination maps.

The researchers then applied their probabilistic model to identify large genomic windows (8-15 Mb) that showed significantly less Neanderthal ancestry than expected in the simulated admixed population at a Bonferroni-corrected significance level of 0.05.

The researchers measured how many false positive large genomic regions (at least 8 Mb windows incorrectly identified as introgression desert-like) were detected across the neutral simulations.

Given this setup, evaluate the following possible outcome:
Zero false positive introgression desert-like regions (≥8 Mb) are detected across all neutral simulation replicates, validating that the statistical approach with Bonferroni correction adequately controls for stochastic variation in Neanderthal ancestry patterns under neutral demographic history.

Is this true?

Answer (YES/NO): YES